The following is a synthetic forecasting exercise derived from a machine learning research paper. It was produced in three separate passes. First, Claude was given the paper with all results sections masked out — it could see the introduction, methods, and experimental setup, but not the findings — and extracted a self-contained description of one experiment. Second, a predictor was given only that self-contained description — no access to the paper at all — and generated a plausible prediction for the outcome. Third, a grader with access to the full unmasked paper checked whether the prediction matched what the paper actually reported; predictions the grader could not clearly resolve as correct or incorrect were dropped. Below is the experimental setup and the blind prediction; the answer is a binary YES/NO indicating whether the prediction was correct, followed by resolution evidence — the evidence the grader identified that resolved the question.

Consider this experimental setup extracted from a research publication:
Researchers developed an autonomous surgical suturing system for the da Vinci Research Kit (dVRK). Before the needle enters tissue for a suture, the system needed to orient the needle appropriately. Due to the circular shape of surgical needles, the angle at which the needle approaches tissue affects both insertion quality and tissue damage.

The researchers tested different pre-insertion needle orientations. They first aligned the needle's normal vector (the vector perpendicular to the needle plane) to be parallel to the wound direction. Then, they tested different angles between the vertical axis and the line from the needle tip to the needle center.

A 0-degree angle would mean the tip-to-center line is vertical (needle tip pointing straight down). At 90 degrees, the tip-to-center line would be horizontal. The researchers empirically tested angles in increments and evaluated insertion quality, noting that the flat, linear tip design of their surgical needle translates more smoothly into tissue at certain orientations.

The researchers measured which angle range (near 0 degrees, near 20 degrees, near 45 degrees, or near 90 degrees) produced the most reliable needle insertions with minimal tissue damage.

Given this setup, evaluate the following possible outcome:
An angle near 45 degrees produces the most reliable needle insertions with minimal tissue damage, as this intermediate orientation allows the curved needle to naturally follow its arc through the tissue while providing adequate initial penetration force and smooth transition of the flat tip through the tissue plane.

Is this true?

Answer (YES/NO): NO